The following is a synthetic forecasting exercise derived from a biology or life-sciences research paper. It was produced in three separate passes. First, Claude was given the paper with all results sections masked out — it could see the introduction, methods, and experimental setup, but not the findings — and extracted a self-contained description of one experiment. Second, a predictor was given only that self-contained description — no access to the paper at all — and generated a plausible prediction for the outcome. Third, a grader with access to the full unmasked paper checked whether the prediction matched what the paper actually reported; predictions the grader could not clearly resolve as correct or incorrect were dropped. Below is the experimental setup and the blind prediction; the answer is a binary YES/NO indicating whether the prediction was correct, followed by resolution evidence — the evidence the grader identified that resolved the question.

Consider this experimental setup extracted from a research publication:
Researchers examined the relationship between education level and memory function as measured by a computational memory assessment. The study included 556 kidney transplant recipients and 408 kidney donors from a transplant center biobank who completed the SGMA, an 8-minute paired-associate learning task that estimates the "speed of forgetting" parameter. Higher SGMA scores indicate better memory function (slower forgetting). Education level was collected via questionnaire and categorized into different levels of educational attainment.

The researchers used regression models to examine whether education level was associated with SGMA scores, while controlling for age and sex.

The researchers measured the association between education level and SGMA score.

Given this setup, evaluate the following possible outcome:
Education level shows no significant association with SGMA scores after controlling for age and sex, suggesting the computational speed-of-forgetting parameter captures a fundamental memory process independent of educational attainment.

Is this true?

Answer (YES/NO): NO